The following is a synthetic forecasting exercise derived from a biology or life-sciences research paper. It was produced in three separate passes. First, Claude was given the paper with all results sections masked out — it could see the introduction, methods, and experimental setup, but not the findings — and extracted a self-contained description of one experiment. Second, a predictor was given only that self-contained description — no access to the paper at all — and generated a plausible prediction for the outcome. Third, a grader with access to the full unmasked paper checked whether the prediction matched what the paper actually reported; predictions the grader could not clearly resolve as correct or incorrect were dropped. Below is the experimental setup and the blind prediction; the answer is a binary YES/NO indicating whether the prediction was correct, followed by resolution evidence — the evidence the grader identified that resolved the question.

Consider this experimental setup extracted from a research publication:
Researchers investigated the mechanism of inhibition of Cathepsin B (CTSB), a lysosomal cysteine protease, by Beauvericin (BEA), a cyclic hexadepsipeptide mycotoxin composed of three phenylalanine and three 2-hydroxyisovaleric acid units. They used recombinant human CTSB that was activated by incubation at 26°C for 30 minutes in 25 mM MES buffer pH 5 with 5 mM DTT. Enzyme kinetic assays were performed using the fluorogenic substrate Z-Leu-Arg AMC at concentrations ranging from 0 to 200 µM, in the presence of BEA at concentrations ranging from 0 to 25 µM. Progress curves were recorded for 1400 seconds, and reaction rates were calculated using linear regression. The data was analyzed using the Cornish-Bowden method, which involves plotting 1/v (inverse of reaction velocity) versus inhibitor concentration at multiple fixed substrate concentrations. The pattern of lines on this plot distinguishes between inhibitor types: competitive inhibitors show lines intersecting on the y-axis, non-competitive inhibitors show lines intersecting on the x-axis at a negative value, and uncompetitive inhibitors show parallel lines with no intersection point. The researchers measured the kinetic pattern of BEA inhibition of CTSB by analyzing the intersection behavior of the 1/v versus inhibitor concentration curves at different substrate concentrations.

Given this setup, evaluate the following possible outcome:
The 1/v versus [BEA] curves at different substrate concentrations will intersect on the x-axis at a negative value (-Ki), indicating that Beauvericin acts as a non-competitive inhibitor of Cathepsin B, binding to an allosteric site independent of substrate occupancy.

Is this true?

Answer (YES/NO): NO